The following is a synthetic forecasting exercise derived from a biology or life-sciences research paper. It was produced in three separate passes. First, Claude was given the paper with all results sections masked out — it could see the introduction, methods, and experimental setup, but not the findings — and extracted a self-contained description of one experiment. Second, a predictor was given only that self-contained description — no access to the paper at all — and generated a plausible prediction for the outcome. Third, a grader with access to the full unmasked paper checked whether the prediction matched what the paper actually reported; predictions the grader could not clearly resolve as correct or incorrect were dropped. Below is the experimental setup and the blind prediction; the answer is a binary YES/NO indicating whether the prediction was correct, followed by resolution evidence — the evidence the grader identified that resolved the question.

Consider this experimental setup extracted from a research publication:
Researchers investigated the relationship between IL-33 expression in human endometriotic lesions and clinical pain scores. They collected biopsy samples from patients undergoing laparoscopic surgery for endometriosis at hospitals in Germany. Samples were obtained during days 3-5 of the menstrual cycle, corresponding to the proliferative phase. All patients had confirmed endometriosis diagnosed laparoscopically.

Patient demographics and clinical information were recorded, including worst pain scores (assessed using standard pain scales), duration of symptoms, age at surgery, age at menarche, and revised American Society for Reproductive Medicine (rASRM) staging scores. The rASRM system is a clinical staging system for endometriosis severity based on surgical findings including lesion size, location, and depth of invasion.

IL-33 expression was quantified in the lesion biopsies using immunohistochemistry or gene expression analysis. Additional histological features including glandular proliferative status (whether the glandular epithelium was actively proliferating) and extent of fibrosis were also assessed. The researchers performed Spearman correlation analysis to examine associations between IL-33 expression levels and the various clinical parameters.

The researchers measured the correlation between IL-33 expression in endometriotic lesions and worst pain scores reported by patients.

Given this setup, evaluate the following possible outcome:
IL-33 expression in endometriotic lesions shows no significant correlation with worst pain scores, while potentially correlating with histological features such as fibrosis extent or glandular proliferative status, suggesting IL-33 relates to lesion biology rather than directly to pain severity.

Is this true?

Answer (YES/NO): YES